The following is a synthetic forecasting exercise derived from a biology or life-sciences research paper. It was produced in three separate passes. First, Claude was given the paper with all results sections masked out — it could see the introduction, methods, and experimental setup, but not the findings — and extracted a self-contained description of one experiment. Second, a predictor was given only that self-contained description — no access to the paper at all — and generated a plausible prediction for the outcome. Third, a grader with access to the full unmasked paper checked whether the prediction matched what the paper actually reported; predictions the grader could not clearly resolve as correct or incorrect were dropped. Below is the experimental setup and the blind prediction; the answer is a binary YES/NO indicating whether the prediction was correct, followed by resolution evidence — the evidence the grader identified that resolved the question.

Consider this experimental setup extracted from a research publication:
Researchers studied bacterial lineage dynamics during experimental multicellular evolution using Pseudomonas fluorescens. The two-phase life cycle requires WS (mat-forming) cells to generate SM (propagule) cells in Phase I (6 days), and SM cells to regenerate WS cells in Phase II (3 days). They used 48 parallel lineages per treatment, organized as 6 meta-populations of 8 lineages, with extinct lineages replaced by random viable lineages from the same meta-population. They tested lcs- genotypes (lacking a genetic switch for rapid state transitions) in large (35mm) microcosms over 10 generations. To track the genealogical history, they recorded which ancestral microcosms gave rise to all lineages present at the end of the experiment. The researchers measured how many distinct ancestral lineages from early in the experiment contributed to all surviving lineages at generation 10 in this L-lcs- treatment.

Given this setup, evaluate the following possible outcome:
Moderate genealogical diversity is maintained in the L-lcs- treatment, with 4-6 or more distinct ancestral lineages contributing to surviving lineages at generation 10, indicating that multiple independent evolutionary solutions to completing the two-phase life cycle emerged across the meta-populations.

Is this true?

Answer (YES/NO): NO